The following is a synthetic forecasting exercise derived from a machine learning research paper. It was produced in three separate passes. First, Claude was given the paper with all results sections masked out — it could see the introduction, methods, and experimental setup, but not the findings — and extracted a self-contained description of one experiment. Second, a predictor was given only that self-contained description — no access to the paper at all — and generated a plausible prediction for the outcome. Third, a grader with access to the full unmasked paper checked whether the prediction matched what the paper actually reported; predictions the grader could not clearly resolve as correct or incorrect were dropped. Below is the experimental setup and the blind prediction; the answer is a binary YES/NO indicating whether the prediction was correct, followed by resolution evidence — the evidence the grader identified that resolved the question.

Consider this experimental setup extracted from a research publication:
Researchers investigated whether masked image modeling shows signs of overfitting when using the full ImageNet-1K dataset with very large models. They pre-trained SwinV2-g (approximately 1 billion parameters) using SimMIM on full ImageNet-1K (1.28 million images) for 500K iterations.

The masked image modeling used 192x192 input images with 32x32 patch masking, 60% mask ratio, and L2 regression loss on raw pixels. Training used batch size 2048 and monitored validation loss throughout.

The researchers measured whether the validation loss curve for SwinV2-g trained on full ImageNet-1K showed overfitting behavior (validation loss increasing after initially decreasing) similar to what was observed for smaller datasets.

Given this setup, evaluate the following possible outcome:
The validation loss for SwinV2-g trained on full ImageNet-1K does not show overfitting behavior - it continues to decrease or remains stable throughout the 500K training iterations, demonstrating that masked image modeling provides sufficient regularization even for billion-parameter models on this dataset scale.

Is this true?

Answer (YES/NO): YES